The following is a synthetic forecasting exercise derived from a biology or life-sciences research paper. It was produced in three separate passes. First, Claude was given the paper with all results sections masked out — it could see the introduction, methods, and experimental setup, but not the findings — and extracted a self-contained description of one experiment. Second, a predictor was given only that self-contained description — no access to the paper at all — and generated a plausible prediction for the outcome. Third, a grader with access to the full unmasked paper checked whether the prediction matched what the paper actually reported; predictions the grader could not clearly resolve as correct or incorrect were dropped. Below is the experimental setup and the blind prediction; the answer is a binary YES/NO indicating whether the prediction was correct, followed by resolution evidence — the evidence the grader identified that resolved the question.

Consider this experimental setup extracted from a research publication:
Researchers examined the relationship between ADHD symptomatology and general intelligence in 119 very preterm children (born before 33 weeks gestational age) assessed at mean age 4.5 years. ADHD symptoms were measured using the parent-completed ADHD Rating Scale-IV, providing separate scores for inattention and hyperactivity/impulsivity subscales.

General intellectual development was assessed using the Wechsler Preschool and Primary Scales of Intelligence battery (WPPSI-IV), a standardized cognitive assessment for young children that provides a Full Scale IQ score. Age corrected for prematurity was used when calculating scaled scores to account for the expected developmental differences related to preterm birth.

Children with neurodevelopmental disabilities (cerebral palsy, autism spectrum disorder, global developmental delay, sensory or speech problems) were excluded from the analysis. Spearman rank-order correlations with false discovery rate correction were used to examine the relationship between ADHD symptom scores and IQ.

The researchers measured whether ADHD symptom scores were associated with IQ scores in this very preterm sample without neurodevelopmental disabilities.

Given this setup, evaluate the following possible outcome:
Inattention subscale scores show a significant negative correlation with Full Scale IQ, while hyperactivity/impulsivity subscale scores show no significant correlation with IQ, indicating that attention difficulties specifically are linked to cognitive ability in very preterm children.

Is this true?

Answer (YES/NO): YES